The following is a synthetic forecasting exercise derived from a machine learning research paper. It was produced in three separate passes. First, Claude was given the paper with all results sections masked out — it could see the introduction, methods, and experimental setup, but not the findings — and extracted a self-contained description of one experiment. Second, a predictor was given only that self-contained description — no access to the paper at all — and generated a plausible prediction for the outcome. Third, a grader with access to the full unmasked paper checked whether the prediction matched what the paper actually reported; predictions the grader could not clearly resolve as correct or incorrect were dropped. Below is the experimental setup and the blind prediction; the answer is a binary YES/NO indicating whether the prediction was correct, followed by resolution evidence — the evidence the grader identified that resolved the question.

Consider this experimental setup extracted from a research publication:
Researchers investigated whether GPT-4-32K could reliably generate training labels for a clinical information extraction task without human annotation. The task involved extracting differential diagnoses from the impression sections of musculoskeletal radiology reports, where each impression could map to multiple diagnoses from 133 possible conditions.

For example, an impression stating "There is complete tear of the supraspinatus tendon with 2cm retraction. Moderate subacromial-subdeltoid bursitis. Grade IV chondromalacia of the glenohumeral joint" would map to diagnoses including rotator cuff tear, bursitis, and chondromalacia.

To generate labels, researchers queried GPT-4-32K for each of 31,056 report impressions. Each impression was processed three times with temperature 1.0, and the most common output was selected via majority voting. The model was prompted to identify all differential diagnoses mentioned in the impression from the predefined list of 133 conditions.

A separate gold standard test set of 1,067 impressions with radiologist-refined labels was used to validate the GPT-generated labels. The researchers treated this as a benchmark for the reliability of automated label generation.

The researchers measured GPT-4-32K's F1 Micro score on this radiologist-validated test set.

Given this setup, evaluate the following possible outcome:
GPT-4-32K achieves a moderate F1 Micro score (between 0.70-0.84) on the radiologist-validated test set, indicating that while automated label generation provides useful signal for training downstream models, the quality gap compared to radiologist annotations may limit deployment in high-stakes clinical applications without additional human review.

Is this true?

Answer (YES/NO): NO